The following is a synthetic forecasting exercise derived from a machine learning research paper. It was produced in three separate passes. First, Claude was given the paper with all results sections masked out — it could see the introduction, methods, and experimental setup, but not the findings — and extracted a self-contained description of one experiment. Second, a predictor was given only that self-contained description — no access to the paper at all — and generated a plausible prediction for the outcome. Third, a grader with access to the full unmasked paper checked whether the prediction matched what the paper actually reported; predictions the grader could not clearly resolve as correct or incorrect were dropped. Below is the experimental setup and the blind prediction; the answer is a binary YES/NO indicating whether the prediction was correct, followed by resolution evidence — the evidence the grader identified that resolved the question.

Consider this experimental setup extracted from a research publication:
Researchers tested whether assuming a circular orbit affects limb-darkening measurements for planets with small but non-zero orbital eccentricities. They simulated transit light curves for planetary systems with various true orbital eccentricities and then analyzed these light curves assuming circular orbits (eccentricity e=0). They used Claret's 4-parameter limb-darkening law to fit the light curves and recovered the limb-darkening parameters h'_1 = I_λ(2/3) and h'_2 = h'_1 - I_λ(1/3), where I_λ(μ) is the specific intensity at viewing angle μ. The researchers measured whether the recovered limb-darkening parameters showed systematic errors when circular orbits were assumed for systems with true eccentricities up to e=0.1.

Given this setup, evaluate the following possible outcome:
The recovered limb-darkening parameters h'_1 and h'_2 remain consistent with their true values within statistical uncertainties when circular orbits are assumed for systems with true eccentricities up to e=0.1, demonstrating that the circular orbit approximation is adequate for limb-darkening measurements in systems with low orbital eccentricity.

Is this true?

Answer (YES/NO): YES